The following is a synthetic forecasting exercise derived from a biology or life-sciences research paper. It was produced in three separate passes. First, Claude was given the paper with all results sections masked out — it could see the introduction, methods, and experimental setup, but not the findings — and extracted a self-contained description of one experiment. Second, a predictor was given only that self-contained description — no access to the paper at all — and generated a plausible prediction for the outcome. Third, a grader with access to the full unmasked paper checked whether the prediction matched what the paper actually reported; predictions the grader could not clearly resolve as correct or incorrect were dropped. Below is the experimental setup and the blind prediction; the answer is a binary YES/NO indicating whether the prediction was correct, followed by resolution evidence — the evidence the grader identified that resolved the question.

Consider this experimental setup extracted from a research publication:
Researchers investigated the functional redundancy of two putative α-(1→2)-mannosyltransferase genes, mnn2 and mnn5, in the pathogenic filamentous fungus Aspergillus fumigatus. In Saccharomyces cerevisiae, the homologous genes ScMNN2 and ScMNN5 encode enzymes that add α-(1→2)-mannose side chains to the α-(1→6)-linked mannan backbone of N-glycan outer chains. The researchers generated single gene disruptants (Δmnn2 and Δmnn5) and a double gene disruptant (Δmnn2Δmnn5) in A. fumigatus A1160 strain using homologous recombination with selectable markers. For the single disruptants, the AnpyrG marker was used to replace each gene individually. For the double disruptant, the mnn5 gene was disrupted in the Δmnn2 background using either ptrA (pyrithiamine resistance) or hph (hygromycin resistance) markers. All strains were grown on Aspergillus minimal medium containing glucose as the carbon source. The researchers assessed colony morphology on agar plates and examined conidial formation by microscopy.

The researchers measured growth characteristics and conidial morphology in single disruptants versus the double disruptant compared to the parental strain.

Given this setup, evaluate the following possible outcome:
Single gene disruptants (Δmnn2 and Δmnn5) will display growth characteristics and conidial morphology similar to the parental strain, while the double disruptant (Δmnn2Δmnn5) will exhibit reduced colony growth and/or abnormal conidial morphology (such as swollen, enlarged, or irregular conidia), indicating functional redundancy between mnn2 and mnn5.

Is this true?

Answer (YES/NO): YES